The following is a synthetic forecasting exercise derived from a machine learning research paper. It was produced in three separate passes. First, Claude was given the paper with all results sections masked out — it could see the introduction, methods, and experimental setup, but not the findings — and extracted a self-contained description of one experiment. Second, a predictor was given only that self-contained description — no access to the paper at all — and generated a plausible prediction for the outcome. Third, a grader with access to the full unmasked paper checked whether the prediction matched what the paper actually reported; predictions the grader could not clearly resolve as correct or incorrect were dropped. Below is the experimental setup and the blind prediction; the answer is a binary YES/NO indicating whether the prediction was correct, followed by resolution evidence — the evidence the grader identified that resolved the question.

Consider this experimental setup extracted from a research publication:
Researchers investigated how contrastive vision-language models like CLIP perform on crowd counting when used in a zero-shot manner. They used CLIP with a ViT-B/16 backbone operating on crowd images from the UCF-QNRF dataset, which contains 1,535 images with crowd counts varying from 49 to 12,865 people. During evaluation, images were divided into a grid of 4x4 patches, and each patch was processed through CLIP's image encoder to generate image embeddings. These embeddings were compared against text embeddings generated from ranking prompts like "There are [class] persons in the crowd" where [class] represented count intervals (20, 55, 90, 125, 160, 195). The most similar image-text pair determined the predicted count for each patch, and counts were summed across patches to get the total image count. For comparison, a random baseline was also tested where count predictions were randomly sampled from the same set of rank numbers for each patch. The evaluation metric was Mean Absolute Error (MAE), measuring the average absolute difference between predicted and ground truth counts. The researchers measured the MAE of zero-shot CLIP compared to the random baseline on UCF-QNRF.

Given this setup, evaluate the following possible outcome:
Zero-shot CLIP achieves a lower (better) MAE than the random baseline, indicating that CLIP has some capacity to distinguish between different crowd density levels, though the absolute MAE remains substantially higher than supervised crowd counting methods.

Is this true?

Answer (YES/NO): YES